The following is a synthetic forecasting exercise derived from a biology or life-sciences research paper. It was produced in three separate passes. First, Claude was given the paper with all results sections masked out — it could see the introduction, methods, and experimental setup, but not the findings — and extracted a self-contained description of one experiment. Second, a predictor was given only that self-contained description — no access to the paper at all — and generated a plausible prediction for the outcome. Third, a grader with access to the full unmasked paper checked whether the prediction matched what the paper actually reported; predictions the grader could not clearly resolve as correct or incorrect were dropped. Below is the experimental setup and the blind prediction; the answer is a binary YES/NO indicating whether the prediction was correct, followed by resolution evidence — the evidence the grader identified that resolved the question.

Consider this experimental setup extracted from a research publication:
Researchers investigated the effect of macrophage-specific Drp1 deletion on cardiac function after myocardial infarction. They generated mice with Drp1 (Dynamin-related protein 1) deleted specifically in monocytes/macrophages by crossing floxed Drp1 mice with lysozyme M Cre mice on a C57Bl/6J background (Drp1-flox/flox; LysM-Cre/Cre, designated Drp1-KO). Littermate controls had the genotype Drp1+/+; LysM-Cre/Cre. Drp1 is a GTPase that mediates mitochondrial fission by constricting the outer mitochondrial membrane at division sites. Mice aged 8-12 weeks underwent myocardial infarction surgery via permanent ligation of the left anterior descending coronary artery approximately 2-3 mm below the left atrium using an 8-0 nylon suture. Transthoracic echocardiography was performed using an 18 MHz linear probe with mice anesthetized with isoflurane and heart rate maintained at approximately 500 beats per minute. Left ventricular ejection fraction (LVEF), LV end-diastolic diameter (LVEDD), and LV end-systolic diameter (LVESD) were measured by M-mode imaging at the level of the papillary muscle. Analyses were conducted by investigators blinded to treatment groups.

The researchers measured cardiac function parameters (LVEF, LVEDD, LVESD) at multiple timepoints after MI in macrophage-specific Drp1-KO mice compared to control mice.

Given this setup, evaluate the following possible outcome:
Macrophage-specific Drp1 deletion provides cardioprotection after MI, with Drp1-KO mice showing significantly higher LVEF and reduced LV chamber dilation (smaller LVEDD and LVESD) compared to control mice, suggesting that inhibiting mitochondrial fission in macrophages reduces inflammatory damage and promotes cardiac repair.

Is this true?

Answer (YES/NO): NO